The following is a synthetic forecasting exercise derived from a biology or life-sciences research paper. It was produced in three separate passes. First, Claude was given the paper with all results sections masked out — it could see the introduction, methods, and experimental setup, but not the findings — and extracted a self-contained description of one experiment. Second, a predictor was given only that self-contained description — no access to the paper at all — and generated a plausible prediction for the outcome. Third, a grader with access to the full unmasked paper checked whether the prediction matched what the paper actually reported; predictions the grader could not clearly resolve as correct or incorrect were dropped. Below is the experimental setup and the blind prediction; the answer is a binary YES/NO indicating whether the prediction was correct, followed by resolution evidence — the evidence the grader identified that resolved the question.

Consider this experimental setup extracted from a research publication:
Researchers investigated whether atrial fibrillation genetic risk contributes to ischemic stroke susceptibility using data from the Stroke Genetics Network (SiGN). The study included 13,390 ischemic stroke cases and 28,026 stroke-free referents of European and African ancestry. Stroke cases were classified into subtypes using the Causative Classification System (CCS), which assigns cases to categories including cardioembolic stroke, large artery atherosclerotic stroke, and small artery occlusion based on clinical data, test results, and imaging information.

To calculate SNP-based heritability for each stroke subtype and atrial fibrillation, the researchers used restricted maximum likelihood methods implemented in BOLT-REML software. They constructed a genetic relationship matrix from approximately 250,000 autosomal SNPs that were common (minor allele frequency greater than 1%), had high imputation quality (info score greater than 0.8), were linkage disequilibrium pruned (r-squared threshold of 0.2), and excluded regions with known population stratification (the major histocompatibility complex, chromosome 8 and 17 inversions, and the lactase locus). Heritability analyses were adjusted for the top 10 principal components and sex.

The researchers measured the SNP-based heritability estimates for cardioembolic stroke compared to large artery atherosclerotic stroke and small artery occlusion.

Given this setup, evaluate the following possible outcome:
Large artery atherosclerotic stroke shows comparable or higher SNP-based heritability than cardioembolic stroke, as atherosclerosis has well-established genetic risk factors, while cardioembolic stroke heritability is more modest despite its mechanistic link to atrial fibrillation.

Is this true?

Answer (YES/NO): NO